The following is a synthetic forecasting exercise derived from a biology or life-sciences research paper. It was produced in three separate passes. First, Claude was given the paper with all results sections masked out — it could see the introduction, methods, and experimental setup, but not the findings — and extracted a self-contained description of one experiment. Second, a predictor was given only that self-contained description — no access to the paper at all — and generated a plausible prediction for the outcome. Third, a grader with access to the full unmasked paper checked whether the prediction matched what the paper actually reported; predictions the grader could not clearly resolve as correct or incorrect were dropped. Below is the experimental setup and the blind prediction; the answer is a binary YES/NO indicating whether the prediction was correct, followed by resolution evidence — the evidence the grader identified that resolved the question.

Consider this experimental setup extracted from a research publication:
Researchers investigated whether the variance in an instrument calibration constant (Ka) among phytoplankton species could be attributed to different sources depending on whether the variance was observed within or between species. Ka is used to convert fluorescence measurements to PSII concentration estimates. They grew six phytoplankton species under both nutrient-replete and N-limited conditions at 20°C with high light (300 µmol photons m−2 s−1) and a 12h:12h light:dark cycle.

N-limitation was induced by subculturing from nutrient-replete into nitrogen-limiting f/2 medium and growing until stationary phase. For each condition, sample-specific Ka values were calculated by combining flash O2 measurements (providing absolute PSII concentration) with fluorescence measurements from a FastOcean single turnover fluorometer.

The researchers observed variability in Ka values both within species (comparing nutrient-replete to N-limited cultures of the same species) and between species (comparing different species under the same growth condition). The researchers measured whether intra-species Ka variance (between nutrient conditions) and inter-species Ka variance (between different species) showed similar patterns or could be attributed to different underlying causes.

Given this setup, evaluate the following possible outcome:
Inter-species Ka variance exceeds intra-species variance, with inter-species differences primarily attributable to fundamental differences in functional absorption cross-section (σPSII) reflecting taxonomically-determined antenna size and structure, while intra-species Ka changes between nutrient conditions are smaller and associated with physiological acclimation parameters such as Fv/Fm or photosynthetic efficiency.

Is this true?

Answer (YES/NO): NO